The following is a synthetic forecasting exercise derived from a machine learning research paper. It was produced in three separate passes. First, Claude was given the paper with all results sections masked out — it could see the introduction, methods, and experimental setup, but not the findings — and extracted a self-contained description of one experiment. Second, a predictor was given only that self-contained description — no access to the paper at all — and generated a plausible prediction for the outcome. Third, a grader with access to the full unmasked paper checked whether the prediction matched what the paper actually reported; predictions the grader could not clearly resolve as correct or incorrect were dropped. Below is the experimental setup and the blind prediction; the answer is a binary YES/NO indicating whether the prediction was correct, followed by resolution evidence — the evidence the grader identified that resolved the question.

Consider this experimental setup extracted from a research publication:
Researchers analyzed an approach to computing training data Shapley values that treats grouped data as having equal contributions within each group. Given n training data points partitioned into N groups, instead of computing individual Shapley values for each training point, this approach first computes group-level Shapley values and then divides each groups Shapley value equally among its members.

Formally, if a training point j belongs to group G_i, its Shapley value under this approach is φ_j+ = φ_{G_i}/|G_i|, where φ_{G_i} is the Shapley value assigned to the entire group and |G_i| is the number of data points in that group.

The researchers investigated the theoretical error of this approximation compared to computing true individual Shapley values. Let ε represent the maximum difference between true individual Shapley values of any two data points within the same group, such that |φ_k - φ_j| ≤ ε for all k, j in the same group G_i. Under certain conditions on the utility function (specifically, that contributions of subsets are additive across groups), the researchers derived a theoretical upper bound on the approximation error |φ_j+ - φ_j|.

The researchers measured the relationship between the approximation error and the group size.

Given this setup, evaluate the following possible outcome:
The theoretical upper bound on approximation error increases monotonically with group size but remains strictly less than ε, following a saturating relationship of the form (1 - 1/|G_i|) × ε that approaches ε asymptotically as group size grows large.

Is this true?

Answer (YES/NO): YES